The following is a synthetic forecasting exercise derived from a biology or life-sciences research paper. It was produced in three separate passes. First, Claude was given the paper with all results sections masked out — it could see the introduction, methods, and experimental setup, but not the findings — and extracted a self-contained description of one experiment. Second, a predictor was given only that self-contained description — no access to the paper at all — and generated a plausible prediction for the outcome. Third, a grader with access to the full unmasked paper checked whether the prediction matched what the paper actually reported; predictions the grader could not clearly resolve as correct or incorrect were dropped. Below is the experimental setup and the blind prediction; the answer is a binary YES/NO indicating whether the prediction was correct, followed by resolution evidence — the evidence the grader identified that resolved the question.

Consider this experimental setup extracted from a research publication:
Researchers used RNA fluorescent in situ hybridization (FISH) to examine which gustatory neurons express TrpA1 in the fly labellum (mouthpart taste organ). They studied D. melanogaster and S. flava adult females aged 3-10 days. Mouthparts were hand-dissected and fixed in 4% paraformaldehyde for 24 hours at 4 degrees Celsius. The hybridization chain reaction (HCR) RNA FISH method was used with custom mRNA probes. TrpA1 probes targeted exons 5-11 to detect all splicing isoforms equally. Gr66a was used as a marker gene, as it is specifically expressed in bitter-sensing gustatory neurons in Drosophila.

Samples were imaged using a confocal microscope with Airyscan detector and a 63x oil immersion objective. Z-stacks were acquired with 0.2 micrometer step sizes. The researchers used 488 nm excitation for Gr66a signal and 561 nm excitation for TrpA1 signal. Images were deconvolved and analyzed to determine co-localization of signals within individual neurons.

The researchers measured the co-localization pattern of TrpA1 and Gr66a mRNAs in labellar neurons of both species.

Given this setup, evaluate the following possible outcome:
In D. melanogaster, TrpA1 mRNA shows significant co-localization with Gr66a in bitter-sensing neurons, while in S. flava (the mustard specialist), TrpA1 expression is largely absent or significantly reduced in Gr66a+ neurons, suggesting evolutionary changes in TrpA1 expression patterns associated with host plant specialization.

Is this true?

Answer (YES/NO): NO